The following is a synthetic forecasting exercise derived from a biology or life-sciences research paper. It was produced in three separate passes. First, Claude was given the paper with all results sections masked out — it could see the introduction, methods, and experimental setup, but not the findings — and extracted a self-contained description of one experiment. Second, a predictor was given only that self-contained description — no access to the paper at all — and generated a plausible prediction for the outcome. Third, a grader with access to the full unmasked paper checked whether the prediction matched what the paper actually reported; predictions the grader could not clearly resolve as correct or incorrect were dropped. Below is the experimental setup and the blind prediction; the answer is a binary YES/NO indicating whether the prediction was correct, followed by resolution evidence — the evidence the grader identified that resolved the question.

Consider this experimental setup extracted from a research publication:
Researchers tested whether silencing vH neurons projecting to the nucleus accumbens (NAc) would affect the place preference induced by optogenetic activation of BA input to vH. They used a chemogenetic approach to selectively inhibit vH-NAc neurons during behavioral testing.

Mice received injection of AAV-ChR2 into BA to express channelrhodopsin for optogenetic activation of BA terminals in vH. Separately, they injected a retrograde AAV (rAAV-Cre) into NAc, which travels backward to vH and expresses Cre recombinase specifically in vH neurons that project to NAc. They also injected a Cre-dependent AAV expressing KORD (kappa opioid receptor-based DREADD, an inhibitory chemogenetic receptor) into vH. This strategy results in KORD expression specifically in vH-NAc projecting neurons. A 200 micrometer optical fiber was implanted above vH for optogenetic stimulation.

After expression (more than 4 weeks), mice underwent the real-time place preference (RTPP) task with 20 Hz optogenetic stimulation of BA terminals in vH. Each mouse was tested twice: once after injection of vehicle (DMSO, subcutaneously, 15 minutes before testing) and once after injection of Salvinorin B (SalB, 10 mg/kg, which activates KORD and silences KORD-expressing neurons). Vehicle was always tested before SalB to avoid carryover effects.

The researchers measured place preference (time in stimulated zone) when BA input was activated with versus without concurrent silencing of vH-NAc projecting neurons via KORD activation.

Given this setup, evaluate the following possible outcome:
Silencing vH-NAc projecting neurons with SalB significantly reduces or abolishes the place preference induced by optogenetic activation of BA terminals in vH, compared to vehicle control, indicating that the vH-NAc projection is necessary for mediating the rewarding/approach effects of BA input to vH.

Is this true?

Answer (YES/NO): YES